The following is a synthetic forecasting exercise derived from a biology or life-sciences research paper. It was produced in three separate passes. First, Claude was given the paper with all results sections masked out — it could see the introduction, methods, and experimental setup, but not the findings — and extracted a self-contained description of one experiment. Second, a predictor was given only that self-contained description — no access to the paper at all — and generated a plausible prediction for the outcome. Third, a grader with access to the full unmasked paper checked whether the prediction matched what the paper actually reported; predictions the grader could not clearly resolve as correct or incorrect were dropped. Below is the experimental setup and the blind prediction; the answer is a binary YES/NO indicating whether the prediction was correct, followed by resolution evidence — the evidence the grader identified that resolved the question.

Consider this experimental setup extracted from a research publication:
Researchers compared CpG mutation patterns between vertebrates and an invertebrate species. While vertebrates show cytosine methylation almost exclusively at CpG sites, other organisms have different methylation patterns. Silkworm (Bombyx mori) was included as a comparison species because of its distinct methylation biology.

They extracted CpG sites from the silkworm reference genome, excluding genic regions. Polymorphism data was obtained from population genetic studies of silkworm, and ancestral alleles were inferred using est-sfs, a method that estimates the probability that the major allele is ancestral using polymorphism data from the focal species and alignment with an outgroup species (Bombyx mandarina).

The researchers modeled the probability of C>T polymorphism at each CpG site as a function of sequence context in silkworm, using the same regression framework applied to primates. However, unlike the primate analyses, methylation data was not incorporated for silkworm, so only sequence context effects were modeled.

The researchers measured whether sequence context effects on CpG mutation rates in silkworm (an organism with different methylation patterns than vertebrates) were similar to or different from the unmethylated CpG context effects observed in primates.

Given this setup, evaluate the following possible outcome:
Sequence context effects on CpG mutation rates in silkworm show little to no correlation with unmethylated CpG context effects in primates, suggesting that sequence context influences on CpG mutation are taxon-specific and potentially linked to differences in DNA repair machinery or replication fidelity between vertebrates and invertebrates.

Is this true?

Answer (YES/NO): NO